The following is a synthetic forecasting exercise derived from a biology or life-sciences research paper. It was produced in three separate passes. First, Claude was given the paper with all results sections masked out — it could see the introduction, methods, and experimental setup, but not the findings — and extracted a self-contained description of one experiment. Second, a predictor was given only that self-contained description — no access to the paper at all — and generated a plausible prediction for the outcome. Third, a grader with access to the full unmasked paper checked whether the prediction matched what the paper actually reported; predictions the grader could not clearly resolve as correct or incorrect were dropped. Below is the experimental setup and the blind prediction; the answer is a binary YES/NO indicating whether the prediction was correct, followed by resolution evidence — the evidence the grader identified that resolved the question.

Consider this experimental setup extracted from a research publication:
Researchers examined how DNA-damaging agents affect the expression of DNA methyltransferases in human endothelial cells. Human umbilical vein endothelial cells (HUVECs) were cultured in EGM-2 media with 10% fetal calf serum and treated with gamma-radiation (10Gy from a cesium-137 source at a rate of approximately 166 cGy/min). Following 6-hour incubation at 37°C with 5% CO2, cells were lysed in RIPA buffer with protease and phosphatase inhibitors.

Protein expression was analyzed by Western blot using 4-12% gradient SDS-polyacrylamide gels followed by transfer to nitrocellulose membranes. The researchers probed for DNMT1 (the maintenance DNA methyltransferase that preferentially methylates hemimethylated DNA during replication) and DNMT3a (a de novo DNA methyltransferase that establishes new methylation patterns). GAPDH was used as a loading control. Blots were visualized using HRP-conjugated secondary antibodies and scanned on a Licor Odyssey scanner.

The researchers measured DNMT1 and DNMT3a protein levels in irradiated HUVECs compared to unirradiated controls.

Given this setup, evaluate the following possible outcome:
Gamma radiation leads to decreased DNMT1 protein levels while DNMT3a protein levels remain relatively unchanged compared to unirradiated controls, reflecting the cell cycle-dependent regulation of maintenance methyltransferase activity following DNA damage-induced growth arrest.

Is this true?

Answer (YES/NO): NO